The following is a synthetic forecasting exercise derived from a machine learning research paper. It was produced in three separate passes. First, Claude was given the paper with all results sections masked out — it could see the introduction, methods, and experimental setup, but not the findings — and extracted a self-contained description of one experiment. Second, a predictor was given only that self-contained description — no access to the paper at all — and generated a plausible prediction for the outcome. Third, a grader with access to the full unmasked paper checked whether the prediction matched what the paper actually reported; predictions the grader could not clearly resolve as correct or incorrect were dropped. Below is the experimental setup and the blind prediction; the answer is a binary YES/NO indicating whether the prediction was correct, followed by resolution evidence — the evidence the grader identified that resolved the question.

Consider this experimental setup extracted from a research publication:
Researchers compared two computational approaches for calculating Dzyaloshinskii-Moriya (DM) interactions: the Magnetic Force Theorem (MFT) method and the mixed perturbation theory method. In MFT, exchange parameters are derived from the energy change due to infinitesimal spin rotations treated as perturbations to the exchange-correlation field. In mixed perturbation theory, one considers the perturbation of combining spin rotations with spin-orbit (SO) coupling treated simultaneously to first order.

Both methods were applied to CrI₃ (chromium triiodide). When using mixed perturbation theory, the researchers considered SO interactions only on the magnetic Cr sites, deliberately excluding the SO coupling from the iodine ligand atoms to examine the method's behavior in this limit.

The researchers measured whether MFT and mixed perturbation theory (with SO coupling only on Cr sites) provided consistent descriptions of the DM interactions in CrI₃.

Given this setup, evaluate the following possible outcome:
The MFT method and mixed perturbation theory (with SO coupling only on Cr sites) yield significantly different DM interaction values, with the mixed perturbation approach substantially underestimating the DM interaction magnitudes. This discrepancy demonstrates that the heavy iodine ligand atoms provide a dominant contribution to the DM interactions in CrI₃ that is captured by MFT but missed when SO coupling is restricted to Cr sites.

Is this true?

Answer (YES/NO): NO